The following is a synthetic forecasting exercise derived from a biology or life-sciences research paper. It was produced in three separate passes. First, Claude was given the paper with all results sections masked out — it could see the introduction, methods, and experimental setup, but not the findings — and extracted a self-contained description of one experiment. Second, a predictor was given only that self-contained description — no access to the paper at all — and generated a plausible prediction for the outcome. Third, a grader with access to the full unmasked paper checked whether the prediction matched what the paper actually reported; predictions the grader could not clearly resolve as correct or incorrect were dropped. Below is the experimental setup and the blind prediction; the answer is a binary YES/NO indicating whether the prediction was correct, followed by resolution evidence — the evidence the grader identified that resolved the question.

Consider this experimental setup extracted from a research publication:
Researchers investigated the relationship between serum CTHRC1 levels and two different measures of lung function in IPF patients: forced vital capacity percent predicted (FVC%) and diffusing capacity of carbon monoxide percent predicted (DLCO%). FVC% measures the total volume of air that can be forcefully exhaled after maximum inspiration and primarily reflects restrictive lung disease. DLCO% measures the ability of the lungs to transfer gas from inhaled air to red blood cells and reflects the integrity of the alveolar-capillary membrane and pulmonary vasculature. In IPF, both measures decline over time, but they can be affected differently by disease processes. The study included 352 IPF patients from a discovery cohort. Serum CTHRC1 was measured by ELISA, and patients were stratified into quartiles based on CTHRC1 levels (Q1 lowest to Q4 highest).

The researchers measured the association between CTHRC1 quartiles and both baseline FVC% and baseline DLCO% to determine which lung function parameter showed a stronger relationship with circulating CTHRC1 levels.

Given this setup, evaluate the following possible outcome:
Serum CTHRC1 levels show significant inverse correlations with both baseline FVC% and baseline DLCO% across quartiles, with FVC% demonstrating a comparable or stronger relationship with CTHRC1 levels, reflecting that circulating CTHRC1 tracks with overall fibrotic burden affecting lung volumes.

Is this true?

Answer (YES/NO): YES